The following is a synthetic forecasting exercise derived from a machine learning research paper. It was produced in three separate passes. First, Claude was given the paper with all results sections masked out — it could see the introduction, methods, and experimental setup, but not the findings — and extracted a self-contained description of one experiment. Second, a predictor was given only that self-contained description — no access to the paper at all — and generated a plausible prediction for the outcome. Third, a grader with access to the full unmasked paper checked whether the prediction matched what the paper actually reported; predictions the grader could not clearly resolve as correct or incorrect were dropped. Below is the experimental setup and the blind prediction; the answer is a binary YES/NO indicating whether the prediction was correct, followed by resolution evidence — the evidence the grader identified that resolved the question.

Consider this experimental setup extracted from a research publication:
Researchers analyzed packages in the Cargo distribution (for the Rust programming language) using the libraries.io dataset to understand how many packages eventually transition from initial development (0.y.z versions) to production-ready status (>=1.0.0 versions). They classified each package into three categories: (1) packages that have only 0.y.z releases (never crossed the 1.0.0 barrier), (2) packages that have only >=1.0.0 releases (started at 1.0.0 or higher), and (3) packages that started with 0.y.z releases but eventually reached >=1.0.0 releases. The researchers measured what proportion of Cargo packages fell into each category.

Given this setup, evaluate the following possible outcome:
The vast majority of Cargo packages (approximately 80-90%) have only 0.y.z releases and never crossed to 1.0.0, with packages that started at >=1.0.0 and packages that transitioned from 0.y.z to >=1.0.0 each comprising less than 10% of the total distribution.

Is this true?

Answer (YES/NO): NO